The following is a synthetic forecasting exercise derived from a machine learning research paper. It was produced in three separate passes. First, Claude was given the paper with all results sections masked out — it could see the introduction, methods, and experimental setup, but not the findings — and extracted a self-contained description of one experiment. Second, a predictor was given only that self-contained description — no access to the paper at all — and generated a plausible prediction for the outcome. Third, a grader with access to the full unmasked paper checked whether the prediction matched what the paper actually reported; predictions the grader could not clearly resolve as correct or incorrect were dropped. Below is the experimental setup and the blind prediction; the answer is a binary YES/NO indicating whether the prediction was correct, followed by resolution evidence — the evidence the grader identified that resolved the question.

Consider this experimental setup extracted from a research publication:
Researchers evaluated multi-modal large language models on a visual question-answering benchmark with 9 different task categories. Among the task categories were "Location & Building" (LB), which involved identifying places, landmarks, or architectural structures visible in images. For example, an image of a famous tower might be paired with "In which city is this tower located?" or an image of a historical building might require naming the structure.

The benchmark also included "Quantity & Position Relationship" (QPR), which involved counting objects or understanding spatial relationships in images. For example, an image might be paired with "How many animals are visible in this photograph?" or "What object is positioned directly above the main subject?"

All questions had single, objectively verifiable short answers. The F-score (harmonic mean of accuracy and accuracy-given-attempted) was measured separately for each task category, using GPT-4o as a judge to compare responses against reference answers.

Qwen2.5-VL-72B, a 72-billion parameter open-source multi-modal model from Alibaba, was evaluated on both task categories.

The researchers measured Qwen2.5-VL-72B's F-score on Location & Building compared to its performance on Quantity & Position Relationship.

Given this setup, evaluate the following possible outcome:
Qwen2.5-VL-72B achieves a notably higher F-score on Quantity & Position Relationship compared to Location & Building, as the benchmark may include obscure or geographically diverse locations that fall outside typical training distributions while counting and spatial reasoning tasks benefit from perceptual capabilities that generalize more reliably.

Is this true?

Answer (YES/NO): YES